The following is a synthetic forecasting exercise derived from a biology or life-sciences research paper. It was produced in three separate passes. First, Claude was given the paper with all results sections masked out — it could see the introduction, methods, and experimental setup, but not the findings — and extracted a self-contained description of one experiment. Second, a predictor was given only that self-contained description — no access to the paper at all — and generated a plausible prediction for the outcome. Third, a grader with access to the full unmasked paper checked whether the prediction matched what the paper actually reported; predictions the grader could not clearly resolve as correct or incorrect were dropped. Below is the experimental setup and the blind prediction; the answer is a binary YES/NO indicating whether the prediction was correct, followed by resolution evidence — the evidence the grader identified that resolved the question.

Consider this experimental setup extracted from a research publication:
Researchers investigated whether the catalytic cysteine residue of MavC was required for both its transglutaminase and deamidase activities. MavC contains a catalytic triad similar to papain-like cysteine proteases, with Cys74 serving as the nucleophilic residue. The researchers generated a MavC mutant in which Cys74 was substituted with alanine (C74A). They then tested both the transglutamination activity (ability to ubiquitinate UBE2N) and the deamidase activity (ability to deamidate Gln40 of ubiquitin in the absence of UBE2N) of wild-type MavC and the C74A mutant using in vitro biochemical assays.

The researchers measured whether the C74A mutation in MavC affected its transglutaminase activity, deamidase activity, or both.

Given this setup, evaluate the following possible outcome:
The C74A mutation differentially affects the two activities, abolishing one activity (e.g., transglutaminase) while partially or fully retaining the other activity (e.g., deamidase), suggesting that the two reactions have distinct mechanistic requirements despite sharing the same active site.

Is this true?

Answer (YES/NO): NO